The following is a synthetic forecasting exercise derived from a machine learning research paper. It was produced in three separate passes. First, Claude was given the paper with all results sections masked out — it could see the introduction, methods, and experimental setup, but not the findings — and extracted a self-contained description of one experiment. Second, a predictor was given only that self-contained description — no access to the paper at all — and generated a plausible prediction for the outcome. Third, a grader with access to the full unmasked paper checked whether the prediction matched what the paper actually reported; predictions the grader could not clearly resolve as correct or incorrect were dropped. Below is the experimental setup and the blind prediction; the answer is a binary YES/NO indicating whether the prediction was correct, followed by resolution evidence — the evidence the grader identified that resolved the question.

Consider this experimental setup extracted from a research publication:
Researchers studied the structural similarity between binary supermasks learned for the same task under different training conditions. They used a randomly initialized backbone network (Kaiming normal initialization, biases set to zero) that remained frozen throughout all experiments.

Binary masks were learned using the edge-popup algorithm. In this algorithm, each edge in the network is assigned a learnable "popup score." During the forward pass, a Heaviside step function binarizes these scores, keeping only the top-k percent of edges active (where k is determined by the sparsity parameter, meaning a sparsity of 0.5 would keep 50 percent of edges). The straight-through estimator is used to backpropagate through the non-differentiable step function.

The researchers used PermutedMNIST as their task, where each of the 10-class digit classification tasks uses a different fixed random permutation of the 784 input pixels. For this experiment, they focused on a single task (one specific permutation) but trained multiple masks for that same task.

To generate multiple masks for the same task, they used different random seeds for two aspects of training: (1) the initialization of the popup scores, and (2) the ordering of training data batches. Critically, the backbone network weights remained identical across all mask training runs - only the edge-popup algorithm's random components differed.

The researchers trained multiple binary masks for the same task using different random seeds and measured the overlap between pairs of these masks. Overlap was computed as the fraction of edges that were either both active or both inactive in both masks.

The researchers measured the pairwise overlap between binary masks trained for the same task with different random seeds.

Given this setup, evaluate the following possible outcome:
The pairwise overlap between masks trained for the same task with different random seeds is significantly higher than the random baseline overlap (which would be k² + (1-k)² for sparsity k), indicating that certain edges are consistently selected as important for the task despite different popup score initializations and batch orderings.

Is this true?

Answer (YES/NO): NO